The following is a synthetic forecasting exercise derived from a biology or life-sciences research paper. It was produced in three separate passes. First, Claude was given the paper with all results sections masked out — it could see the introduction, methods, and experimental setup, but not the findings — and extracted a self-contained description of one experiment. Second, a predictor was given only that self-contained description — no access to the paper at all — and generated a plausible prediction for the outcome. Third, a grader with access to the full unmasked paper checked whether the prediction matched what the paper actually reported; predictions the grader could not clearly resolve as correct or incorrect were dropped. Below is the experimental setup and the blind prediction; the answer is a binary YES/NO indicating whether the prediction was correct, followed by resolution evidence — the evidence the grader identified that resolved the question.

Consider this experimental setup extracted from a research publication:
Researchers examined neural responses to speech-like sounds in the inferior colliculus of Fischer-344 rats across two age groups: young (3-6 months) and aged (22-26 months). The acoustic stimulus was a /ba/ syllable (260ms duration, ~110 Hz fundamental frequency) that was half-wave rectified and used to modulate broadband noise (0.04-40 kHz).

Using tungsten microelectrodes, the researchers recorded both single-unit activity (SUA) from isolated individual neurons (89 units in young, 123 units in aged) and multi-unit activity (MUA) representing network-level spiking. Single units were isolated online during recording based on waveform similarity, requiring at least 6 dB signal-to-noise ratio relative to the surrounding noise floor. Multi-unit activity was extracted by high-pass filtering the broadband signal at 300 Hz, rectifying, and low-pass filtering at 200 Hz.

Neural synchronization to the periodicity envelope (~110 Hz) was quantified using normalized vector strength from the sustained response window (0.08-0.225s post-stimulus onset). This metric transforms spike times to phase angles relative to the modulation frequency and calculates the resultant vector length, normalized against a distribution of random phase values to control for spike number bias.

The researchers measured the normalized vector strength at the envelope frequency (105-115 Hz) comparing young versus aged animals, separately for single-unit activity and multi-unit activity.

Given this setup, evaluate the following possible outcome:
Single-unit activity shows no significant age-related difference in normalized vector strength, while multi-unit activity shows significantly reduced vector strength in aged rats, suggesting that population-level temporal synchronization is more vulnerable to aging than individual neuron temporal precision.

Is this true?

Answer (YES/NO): NO